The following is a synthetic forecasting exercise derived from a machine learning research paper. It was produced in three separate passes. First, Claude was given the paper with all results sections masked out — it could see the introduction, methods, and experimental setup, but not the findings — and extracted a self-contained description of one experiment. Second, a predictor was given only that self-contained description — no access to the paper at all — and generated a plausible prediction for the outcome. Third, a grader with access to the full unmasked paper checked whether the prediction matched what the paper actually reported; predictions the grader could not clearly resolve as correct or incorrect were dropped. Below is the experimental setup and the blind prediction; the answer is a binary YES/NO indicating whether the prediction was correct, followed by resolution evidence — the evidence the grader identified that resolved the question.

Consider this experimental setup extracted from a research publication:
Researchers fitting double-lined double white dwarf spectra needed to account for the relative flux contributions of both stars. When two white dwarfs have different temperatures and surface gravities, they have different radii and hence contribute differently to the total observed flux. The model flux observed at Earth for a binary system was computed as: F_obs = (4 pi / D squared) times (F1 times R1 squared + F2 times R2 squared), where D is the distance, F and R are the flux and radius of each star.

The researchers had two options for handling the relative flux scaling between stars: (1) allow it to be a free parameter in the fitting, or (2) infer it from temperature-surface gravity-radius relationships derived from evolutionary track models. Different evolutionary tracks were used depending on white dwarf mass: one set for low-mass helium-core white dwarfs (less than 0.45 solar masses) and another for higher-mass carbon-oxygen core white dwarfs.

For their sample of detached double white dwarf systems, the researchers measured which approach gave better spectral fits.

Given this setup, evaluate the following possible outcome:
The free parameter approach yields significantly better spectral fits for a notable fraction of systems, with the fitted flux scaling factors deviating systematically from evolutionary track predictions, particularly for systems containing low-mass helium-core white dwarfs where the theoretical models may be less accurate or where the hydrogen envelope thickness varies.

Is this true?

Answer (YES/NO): NO